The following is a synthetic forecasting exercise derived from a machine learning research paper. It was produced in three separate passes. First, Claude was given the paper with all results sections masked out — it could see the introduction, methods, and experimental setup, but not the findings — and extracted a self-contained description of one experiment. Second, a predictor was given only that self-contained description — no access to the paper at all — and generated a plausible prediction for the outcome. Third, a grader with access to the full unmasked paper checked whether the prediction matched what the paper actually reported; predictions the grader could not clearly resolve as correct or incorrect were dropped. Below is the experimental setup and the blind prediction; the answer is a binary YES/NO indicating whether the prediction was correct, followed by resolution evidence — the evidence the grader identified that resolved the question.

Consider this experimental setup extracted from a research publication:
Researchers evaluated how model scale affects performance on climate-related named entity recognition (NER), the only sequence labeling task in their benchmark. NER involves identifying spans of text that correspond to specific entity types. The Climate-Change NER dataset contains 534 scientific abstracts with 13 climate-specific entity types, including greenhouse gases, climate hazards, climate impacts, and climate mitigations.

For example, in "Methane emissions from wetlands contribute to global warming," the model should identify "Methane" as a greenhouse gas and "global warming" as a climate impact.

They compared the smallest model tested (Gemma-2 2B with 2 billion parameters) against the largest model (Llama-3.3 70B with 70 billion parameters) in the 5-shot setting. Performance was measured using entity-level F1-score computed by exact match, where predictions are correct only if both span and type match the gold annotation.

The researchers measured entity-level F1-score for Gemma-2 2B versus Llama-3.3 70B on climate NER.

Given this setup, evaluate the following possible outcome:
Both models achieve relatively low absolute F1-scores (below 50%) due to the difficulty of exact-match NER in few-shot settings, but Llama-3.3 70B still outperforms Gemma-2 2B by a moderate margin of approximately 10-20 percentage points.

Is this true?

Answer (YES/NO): NO